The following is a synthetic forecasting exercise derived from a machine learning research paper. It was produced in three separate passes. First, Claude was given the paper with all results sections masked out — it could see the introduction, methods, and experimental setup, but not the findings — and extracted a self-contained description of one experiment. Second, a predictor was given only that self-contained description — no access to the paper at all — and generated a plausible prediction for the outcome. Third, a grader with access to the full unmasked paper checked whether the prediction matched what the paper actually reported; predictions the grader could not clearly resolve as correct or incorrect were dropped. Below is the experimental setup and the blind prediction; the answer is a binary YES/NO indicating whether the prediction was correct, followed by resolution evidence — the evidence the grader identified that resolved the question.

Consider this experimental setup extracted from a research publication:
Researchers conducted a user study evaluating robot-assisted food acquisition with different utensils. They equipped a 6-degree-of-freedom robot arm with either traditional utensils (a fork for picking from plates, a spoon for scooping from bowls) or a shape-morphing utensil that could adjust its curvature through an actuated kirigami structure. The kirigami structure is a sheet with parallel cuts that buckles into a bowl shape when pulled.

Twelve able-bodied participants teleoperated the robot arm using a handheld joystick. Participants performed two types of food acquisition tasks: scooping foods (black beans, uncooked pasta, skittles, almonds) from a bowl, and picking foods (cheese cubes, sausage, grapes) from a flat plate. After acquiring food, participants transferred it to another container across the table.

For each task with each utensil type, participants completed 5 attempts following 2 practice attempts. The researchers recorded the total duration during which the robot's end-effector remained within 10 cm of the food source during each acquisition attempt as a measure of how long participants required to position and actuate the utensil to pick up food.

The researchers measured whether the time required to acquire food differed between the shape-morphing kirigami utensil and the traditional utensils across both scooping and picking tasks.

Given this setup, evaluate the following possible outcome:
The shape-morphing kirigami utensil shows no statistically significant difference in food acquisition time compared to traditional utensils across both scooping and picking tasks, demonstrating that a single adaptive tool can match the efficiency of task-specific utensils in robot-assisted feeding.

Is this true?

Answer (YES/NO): YES